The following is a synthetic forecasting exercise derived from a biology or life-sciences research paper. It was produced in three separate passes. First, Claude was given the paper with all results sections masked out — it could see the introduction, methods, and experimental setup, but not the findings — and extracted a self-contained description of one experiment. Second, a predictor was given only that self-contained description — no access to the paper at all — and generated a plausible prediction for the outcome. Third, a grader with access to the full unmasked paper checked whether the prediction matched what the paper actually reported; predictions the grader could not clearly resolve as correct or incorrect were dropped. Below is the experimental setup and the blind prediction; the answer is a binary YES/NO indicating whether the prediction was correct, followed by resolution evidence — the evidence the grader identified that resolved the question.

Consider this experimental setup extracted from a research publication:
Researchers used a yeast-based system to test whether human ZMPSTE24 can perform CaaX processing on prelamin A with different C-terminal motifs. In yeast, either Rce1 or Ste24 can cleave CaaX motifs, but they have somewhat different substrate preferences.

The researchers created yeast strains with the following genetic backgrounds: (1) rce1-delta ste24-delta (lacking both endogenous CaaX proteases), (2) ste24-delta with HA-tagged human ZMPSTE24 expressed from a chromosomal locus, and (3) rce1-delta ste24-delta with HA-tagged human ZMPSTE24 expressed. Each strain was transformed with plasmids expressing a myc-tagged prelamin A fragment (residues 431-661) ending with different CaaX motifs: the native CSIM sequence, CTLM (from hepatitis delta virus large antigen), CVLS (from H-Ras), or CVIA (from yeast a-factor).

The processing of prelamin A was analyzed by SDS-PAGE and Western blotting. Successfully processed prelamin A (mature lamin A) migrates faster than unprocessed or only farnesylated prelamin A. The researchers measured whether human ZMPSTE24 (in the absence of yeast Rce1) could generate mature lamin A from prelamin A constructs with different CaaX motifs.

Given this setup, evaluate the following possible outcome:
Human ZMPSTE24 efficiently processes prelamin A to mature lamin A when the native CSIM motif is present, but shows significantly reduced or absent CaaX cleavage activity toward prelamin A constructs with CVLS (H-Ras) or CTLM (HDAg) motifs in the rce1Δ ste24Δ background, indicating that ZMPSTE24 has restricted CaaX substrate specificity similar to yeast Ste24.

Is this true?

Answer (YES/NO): NO